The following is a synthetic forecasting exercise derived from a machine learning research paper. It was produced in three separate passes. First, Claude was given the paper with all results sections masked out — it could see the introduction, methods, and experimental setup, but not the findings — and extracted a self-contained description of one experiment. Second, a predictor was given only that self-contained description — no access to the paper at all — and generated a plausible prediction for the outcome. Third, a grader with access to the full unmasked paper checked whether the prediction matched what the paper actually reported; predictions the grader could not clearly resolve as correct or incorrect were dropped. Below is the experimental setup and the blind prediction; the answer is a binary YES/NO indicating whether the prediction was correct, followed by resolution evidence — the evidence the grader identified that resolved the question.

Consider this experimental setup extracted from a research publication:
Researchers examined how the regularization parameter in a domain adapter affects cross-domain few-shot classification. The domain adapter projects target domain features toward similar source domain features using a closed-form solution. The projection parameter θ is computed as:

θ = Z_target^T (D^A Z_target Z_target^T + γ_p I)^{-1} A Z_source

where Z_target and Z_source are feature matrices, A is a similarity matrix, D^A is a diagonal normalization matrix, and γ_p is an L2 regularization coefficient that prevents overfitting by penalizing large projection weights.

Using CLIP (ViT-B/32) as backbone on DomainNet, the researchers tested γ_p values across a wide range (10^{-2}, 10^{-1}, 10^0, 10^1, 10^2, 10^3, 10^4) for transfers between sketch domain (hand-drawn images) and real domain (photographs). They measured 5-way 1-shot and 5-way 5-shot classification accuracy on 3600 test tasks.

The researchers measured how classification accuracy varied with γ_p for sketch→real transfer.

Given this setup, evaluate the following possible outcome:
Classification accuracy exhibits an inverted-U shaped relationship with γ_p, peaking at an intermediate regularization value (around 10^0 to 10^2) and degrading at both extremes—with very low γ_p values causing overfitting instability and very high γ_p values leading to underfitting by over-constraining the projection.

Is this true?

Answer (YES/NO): NO